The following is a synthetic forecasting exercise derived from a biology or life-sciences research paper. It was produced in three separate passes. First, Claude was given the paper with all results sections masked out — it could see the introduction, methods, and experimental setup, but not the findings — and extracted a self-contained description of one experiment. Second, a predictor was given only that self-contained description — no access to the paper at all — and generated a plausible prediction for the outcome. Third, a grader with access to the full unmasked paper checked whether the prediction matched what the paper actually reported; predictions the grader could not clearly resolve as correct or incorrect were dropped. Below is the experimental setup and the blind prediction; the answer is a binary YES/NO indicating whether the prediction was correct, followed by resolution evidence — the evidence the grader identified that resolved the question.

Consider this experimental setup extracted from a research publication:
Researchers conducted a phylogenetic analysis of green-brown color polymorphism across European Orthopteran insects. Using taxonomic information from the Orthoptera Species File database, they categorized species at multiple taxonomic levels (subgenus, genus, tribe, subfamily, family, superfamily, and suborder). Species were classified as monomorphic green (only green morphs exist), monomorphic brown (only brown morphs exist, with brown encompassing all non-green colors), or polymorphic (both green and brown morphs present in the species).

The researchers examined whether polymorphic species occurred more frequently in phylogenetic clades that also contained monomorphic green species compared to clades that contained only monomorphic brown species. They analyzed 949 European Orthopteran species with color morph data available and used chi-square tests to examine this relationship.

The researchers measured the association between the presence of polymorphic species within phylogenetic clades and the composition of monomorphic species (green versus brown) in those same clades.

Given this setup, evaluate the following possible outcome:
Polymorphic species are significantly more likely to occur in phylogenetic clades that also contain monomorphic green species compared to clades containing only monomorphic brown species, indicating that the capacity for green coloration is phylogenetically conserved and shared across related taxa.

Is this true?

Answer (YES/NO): YES